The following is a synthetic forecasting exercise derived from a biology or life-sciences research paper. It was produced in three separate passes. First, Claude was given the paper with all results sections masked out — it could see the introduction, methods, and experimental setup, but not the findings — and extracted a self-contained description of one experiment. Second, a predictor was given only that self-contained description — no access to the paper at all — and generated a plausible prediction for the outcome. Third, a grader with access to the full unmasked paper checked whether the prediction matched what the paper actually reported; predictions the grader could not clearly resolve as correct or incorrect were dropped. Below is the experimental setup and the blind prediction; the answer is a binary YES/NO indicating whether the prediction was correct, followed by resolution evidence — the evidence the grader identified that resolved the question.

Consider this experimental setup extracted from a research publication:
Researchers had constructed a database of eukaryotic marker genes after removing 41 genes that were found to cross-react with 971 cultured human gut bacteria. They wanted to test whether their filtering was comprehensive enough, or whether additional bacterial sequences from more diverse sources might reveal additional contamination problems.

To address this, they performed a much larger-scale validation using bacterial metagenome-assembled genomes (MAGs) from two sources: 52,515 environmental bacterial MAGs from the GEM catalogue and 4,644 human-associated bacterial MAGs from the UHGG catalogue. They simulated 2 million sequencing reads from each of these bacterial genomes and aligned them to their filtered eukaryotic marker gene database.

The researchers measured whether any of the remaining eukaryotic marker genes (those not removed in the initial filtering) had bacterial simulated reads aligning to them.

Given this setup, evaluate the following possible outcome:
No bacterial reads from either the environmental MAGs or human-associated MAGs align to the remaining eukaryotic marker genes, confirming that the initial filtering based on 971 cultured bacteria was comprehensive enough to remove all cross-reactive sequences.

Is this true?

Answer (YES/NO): NO